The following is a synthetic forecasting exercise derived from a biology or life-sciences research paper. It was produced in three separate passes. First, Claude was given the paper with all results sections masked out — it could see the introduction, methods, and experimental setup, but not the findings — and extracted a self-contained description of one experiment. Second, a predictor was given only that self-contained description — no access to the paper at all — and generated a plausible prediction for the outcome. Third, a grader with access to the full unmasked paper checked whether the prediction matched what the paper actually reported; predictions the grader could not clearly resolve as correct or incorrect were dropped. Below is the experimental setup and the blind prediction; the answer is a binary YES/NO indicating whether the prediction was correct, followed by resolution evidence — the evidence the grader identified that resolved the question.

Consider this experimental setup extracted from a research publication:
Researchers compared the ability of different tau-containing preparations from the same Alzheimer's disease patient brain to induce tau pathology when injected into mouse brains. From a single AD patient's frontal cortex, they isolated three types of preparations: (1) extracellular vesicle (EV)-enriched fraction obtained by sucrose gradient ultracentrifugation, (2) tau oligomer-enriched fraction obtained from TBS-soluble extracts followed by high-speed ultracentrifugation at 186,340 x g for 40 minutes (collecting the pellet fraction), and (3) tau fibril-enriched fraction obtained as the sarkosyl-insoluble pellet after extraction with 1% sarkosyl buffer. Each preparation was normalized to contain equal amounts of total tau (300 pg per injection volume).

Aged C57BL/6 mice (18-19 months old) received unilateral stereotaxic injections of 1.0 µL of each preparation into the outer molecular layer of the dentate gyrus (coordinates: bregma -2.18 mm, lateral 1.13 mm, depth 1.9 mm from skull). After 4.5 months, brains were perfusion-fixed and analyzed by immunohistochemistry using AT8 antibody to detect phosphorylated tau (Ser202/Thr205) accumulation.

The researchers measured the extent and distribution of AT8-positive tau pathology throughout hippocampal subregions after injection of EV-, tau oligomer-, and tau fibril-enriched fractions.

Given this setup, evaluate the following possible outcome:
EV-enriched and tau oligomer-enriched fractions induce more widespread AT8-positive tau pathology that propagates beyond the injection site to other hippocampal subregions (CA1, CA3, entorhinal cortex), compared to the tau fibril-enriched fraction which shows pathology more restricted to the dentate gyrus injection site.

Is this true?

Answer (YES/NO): NO